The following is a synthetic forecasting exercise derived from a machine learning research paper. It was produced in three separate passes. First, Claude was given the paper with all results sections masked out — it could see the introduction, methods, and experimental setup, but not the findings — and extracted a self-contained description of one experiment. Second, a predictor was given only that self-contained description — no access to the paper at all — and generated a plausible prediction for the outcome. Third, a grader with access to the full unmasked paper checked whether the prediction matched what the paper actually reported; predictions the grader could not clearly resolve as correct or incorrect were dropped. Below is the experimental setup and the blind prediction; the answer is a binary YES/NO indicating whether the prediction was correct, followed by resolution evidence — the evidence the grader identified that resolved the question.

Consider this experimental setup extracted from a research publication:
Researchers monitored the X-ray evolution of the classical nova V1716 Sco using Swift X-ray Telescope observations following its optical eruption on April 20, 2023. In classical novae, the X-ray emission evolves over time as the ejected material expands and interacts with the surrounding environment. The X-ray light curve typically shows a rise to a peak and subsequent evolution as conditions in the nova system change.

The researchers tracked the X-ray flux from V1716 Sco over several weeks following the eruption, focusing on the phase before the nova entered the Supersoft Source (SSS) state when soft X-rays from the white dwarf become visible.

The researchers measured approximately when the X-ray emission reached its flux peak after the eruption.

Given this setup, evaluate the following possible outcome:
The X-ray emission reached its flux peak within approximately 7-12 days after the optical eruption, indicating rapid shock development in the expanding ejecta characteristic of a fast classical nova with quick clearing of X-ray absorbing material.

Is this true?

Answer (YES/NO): NO